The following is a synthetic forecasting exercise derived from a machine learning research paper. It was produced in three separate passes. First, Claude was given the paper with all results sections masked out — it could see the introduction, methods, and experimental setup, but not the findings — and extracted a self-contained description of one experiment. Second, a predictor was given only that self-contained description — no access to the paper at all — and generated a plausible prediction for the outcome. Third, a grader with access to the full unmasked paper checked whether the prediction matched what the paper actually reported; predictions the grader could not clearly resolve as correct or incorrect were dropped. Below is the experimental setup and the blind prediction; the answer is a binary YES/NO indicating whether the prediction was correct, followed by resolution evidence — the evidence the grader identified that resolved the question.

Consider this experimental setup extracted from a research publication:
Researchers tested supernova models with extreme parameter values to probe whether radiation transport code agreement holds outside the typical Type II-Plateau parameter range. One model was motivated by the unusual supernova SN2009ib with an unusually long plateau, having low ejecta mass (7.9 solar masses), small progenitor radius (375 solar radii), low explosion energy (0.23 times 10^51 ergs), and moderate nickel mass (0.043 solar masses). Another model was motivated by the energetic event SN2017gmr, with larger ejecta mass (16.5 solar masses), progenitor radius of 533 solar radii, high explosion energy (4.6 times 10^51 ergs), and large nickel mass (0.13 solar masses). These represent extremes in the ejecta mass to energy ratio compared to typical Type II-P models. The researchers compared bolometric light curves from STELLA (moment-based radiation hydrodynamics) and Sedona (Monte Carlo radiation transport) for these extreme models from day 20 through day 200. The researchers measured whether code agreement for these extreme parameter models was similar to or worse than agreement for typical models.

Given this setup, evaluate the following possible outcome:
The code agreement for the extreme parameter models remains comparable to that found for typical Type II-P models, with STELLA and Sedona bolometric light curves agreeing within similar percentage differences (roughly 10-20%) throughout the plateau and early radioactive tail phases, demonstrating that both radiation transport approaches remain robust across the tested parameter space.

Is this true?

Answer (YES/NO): NO